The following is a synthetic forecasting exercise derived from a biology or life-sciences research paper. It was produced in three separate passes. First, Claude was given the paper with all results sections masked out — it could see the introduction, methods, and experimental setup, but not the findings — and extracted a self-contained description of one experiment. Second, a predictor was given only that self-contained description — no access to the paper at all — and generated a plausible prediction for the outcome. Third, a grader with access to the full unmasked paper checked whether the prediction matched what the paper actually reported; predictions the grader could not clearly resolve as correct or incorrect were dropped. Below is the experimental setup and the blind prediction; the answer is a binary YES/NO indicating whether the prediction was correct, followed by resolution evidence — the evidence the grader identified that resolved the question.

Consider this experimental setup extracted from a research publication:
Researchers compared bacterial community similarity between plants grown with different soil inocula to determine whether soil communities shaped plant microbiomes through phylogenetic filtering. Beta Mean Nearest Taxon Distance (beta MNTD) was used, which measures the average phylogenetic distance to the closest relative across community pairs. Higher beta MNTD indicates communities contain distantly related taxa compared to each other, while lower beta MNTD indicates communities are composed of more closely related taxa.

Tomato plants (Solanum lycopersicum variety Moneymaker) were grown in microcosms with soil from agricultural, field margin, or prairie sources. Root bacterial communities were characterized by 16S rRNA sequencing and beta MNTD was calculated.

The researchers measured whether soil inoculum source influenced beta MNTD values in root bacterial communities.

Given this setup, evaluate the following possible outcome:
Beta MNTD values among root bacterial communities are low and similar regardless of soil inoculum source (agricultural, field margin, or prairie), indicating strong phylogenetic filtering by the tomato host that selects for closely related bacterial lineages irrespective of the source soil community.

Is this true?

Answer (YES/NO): NO